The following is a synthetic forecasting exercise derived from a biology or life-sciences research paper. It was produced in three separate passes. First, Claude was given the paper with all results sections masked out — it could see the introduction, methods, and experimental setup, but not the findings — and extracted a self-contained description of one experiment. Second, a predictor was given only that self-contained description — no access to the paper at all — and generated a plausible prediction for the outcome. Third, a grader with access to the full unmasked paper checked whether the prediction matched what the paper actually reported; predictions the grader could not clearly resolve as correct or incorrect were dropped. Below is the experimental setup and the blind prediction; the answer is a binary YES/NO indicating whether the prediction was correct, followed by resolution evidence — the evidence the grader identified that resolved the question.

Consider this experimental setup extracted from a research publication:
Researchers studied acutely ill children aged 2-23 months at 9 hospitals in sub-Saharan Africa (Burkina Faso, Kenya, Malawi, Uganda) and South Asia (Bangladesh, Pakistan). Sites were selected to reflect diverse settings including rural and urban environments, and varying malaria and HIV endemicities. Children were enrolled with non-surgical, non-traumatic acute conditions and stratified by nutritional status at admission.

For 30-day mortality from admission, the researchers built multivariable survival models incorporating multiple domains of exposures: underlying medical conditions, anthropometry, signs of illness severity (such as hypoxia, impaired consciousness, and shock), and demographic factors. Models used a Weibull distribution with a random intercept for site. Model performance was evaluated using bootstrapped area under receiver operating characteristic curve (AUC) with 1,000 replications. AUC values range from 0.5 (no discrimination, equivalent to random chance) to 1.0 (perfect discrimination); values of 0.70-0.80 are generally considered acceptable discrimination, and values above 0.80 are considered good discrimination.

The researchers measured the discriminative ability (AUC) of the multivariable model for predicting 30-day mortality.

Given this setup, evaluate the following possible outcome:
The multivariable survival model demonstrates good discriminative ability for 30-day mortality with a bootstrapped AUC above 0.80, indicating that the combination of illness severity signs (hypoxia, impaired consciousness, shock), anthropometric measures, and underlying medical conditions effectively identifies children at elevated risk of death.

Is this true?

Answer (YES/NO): YES